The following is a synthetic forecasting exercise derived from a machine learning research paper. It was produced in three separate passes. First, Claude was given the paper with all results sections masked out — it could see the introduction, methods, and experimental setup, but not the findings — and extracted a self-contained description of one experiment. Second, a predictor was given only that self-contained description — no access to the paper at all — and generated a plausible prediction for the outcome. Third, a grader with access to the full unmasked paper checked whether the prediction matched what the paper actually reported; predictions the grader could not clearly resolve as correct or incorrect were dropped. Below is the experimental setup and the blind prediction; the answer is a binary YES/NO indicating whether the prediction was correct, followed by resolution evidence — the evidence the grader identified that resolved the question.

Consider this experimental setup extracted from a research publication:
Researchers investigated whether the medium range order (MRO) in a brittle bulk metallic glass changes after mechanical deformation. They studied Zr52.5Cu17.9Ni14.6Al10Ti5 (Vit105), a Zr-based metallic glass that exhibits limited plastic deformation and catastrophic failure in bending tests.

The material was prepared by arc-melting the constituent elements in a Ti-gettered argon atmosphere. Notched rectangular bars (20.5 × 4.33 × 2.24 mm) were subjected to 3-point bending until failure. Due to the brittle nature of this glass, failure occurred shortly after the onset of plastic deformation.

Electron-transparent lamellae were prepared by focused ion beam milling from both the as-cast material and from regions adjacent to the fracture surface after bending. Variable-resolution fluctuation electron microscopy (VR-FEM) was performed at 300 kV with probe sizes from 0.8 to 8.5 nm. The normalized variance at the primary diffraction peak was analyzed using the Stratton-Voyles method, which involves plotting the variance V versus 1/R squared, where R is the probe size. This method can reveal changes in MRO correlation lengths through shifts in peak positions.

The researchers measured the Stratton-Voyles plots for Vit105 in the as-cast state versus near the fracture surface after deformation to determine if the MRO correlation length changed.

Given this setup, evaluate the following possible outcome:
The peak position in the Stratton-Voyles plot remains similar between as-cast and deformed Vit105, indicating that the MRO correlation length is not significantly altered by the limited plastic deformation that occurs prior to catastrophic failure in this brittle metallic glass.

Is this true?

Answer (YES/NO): NO